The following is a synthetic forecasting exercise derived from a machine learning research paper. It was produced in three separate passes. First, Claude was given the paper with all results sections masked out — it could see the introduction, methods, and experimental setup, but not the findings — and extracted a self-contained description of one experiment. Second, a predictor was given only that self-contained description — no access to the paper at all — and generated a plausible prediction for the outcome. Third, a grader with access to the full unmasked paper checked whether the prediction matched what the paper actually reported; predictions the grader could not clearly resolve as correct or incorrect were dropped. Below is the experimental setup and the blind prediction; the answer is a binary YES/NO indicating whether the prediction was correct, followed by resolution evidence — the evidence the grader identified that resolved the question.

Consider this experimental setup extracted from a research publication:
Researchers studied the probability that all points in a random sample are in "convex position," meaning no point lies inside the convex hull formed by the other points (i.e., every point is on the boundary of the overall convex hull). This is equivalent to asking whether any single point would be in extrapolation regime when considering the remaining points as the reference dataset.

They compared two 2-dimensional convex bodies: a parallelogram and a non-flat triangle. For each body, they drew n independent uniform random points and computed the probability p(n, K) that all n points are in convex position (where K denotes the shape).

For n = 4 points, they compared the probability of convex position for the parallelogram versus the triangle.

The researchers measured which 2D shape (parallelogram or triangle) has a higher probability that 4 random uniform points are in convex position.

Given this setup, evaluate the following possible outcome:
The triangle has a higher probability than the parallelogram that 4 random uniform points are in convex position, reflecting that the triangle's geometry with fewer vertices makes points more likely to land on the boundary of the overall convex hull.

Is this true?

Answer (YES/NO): NO